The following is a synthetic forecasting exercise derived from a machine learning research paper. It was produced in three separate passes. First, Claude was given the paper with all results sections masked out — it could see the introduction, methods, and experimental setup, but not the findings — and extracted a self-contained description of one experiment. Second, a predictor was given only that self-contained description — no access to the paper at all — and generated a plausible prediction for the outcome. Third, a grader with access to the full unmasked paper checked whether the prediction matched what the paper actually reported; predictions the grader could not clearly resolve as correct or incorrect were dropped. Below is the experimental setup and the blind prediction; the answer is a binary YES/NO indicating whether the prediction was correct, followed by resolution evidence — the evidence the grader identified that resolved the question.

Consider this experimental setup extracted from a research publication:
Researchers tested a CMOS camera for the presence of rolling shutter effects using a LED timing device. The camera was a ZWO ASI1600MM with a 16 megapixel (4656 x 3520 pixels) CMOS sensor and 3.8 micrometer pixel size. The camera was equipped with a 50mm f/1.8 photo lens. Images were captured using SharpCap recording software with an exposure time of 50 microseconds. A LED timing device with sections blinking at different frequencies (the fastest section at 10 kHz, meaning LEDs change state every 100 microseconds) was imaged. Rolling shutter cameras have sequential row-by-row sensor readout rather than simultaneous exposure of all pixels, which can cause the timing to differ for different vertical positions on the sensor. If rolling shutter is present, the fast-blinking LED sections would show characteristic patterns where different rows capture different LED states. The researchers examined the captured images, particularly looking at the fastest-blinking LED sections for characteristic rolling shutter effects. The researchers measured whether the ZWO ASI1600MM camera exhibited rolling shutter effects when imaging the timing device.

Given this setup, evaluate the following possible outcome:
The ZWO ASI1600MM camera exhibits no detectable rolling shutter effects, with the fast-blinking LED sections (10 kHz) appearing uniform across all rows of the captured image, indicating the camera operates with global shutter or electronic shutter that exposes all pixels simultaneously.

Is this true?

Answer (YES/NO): NO